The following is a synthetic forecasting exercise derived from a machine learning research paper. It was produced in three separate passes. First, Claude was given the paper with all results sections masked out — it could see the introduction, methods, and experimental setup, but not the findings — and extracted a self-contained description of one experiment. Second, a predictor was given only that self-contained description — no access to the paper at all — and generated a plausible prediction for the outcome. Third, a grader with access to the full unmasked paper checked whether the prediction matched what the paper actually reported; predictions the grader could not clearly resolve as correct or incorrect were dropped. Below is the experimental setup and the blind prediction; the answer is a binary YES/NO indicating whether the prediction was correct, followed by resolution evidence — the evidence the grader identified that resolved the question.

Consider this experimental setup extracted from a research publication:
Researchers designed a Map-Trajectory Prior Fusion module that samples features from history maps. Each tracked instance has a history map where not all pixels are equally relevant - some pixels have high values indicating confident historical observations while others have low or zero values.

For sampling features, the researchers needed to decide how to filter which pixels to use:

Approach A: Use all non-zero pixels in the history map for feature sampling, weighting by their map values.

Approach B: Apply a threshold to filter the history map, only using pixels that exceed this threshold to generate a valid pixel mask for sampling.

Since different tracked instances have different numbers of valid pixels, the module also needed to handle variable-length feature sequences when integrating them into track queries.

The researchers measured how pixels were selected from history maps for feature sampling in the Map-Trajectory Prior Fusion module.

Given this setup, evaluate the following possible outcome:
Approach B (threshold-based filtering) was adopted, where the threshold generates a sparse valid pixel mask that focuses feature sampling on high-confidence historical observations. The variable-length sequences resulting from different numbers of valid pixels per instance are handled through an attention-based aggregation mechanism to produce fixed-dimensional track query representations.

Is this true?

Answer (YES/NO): YES